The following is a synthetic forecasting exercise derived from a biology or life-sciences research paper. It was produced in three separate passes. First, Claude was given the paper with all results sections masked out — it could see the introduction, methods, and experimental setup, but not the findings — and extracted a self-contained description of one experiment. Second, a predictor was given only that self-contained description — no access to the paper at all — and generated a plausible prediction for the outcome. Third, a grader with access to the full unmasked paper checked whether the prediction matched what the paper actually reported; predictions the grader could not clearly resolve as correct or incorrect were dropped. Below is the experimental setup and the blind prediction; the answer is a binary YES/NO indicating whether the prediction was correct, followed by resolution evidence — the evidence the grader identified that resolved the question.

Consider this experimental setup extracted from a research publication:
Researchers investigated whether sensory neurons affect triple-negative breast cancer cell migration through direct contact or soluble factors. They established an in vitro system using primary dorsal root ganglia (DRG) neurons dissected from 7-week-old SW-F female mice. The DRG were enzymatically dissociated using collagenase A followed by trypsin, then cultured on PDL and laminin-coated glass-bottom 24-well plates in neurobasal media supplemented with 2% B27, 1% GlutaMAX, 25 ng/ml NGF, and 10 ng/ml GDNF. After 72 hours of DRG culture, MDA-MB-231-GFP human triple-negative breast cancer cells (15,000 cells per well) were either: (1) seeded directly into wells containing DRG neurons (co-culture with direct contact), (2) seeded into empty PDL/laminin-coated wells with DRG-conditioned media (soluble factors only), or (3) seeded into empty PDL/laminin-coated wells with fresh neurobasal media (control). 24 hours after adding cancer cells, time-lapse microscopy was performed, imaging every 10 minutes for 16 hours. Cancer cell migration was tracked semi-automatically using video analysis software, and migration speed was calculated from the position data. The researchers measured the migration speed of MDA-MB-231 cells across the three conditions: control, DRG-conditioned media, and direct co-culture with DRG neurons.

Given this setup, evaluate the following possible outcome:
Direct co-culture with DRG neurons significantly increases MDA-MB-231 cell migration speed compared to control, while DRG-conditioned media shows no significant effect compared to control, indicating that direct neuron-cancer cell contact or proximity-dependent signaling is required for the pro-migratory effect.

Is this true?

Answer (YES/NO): YES